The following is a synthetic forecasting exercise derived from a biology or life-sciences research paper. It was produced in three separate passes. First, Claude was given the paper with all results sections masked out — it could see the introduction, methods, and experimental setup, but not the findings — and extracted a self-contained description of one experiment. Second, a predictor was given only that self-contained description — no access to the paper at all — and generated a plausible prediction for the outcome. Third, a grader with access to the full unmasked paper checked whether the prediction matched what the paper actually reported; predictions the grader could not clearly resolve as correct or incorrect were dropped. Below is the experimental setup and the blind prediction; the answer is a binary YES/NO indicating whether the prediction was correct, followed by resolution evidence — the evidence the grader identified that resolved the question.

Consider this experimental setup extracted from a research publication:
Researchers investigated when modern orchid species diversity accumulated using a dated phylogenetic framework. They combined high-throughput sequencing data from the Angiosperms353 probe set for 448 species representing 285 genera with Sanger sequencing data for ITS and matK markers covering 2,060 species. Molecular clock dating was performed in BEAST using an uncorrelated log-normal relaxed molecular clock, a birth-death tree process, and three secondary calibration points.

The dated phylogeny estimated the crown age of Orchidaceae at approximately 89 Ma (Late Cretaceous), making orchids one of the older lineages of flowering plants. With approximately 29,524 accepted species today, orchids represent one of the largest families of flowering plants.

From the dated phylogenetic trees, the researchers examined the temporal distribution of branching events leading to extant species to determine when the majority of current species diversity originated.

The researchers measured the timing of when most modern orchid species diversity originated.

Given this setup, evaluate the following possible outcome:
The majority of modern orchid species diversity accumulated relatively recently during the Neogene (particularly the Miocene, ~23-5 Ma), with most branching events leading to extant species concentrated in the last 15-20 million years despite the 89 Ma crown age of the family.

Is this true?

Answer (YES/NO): NO